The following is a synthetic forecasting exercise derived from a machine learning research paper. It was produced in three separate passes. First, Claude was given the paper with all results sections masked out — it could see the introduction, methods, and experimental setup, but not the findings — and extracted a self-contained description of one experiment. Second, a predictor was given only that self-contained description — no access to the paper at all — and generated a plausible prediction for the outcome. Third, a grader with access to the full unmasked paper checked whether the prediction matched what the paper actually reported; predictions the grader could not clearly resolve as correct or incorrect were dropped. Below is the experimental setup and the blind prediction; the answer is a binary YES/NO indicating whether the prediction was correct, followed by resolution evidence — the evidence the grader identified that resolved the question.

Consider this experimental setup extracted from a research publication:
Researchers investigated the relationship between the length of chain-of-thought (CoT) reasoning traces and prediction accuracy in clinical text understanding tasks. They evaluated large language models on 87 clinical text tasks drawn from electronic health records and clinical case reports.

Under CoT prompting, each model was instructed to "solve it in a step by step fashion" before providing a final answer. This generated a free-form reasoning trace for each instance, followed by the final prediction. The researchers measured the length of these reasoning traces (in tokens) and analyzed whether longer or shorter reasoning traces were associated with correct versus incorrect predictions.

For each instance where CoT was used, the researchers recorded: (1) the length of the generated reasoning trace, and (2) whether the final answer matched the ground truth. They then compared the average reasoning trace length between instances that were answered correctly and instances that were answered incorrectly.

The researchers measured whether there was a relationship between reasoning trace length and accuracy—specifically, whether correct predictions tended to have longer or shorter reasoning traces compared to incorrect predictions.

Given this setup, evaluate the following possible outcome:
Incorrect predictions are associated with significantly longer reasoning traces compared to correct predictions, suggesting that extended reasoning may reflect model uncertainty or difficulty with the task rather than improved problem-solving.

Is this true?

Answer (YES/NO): YES